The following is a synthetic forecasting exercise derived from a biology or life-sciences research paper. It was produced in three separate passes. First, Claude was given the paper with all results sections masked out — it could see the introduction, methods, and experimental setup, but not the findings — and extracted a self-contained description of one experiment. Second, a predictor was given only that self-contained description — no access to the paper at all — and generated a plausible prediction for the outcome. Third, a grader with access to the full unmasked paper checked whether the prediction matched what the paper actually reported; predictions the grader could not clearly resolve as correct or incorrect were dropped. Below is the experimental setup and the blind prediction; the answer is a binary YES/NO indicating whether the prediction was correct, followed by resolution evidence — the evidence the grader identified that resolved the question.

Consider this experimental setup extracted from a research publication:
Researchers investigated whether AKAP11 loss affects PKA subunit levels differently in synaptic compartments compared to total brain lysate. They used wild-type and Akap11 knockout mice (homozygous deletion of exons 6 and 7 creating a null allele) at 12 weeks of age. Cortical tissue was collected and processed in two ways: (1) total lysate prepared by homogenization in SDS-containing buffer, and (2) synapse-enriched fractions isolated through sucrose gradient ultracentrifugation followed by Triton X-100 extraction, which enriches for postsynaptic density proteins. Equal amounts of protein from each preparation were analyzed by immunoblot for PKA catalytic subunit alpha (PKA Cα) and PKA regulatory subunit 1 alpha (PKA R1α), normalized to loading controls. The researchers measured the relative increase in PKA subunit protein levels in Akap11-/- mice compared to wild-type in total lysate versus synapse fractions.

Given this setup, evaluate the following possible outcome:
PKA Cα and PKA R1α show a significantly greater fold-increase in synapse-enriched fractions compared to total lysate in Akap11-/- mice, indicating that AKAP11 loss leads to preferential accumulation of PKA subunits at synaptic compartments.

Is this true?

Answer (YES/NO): NO